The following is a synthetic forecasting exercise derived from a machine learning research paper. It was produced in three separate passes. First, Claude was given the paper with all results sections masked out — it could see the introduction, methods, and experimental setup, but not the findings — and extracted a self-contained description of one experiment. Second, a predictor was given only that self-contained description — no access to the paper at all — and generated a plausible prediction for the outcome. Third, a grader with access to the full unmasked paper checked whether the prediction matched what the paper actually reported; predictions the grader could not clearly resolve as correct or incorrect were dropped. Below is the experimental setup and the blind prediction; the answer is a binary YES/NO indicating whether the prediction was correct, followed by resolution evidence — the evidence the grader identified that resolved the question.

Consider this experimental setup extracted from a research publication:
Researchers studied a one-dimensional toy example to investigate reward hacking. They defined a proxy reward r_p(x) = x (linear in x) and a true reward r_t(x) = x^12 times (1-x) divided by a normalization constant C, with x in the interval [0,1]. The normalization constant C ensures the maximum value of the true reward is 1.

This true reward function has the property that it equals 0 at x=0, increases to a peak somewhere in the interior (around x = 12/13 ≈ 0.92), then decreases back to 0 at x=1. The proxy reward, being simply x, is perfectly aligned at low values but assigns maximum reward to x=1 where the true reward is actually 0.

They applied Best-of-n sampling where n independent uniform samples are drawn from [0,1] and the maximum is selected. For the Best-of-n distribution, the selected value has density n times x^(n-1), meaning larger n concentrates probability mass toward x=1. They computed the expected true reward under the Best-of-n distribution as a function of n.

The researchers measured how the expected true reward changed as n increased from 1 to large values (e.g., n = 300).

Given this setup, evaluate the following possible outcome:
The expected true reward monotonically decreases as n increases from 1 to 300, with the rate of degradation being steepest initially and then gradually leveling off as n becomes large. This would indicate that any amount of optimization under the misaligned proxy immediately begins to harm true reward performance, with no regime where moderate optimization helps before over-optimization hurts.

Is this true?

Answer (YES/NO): NO